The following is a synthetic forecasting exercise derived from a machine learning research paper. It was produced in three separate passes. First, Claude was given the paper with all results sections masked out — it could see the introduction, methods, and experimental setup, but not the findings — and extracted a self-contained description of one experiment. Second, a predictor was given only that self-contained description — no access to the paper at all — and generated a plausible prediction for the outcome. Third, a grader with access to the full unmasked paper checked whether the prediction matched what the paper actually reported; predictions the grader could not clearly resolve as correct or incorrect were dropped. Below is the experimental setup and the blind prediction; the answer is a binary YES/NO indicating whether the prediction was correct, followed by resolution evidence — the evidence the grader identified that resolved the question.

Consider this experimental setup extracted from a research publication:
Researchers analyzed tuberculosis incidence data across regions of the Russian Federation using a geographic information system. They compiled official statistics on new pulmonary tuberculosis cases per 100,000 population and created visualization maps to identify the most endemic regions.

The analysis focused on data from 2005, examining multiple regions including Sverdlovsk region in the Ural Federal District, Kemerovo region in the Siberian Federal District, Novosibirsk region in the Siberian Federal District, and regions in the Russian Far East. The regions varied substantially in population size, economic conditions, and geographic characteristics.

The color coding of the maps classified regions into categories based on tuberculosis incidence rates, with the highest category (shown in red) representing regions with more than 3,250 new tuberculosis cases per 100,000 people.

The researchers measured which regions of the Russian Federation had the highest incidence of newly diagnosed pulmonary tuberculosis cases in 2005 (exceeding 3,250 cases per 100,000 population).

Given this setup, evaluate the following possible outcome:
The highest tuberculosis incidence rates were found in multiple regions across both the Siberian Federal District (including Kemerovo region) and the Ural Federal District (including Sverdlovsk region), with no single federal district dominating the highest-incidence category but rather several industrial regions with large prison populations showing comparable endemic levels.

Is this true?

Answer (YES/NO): NO